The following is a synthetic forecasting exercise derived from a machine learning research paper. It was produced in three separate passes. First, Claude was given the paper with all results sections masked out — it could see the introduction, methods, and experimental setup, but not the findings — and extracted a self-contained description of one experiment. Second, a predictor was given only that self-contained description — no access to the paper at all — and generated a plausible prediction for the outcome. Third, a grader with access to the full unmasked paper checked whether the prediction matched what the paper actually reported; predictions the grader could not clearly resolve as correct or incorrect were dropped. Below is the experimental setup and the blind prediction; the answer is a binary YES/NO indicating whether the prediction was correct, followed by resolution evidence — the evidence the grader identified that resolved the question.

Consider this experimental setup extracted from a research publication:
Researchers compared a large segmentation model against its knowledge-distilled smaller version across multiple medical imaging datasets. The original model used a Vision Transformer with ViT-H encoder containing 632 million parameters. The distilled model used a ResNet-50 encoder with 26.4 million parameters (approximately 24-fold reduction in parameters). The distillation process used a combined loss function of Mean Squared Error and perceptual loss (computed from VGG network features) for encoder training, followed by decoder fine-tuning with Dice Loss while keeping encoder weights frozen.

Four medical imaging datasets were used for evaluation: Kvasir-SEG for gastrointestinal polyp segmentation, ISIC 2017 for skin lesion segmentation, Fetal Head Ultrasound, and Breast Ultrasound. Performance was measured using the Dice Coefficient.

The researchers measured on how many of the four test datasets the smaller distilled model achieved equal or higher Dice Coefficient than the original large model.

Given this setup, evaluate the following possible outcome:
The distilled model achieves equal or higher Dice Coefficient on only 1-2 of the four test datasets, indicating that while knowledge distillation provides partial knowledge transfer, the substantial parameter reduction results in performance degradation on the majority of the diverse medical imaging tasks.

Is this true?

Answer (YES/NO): YES